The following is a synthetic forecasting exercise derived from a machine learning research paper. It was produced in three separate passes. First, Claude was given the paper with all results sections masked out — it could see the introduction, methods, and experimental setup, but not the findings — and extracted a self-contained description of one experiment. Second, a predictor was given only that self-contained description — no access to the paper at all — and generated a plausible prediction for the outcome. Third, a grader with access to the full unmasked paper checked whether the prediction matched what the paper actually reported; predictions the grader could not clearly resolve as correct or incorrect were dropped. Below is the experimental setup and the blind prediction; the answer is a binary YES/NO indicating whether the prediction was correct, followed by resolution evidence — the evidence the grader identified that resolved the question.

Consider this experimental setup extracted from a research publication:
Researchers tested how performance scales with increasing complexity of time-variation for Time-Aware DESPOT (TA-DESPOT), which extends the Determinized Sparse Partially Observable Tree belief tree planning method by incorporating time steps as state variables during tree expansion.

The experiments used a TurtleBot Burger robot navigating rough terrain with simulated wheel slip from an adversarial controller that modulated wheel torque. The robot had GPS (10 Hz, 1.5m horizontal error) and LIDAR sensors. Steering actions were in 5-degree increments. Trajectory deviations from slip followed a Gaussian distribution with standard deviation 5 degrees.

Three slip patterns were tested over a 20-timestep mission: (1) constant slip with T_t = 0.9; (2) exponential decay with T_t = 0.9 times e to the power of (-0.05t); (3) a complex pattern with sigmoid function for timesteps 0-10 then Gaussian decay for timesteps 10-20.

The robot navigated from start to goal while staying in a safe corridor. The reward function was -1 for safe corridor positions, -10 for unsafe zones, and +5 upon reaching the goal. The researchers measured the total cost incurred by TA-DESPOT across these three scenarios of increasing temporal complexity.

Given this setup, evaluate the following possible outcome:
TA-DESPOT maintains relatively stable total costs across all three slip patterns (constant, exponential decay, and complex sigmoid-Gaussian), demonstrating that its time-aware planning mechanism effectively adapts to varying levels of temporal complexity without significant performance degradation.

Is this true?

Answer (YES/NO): NO